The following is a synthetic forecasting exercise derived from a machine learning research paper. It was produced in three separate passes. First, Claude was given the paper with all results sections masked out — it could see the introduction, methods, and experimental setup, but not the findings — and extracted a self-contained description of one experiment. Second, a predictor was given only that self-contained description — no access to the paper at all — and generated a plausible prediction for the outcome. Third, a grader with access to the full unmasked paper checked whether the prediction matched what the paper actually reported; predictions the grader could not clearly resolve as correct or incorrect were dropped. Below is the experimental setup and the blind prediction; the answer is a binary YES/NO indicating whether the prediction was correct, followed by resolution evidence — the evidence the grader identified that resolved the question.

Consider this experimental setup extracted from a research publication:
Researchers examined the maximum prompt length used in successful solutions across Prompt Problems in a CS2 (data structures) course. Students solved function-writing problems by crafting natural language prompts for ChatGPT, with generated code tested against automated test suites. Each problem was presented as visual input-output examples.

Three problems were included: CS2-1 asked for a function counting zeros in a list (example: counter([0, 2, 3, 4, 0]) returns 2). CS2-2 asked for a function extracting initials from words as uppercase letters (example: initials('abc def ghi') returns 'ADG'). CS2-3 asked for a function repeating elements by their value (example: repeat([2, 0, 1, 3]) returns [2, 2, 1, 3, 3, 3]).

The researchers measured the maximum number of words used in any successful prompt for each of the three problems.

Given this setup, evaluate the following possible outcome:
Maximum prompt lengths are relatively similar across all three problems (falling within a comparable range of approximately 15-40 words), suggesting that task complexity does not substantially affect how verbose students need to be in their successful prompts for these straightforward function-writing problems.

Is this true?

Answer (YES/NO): NO